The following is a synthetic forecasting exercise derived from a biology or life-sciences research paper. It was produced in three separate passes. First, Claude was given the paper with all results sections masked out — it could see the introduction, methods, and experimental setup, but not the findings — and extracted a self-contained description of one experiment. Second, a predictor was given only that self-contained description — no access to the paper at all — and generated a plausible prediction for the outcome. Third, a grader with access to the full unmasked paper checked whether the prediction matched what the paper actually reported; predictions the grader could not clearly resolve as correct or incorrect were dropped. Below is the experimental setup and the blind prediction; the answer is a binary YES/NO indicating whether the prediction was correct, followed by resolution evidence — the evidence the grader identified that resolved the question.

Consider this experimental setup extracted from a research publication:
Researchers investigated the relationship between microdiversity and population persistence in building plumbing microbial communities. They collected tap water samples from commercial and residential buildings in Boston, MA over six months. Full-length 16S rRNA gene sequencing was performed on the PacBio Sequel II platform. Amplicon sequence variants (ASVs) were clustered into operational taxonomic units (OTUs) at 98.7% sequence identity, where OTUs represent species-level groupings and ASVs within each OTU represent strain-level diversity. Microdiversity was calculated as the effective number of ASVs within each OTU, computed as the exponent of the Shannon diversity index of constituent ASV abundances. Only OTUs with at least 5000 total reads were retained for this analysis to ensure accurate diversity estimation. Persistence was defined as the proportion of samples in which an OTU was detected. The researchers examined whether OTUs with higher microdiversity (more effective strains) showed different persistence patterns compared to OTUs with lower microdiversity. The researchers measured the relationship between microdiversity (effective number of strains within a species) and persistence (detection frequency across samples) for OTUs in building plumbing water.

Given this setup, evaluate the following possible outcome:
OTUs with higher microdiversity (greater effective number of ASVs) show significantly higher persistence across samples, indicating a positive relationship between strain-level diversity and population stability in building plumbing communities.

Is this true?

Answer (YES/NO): YES